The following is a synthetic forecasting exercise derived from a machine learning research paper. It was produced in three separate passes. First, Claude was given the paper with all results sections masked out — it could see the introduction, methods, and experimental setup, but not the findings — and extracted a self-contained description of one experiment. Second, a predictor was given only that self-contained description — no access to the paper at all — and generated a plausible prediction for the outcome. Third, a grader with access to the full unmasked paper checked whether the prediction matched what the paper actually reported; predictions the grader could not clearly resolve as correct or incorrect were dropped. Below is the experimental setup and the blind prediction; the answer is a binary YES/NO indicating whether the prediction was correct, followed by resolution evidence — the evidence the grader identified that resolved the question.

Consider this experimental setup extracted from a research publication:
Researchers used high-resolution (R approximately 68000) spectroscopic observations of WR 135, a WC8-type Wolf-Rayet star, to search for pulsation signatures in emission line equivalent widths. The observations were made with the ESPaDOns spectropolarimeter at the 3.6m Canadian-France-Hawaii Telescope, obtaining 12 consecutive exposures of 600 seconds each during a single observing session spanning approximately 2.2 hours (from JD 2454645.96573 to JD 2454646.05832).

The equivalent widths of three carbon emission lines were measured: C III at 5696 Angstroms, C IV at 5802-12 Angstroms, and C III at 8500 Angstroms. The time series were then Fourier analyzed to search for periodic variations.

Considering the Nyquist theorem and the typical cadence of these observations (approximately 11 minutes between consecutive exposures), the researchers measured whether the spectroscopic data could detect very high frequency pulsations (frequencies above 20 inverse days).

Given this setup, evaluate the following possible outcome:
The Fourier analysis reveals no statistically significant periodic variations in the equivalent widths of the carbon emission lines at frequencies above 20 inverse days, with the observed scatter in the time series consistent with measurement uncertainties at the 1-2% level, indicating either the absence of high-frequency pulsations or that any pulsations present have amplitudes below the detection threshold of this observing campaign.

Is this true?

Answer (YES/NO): NO